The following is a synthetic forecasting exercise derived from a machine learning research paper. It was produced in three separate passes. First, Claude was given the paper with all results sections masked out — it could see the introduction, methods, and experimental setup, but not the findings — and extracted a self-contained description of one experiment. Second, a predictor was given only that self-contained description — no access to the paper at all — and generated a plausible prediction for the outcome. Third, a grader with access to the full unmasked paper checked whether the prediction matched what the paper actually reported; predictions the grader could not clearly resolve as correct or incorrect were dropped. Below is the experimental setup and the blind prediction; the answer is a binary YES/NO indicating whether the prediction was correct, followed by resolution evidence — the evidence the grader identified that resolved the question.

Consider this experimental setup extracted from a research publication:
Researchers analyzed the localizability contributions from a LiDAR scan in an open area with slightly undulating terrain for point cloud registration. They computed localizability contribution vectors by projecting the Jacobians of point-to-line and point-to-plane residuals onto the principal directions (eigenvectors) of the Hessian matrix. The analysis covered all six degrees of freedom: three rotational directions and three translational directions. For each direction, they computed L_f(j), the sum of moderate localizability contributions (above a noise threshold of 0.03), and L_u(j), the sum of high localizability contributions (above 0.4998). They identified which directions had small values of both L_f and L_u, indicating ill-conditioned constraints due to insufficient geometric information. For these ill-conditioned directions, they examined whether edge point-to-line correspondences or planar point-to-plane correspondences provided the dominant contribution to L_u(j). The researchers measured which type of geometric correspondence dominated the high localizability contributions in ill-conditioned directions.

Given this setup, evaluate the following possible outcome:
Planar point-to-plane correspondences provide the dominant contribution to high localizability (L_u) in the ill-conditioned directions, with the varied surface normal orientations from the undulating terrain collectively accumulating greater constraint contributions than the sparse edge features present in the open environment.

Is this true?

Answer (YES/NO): NO